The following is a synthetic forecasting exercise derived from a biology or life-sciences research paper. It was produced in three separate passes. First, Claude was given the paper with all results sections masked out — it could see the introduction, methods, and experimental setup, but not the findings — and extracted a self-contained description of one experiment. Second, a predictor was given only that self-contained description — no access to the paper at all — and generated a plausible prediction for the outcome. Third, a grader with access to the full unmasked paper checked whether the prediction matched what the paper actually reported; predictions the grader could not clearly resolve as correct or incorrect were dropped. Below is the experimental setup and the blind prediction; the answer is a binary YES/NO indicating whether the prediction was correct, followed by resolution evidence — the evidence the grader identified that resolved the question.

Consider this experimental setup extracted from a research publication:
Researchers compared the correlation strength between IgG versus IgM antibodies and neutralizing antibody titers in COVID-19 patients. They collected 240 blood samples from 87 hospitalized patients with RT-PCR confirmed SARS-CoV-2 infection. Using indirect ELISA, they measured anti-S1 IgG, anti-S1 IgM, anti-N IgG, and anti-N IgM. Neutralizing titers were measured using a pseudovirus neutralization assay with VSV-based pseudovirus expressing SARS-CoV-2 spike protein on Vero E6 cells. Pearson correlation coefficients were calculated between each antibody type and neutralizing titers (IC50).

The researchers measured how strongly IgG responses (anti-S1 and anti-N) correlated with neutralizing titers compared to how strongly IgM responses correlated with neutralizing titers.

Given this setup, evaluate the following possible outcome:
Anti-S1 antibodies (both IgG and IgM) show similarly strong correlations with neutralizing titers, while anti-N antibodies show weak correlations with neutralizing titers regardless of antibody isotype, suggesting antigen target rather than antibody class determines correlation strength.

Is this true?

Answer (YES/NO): NO